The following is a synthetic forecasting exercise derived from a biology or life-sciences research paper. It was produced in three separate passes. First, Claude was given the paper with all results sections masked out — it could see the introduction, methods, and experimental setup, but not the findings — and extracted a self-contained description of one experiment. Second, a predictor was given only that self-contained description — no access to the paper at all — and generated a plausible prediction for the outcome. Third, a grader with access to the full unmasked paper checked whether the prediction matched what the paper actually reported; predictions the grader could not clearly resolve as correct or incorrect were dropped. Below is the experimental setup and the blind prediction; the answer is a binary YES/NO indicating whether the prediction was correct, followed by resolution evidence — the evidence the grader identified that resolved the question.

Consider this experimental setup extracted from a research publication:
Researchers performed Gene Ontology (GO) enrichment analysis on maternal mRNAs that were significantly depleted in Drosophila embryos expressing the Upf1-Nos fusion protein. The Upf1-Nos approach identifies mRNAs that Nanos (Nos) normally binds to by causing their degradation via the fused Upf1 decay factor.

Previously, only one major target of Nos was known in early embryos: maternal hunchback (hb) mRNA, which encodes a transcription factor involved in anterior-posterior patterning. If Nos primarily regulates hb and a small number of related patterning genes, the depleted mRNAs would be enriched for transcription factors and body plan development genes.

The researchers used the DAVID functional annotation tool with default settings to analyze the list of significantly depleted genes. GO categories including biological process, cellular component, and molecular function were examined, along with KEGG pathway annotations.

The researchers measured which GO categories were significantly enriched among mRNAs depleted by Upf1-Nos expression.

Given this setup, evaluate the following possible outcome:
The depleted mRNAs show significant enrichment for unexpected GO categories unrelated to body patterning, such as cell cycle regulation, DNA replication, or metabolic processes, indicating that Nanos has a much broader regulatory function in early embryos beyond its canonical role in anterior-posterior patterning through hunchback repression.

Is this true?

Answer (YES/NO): YES